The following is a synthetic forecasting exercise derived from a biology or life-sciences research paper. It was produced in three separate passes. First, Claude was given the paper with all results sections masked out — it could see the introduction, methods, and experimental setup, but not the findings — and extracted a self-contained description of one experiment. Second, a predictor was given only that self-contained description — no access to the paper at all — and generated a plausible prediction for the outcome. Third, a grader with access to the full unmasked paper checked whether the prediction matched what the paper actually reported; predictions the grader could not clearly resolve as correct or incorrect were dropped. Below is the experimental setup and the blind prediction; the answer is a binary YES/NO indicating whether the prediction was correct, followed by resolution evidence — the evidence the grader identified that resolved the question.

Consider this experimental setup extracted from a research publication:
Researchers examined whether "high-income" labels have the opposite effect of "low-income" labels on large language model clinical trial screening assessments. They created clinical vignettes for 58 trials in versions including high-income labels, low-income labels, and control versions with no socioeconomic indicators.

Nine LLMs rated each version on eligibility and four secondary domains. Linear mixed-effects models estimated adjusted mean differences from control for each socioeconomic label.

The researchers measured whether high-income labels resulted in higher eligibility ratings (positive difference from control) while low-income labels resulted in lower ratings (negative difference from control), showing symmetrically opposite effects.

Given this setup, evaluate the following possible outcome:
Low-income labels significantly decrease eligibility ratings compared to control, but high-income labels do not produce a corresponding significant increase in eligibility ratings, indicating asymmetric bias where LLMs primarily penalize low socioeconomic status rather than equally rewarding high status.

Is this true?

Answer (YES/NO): NO